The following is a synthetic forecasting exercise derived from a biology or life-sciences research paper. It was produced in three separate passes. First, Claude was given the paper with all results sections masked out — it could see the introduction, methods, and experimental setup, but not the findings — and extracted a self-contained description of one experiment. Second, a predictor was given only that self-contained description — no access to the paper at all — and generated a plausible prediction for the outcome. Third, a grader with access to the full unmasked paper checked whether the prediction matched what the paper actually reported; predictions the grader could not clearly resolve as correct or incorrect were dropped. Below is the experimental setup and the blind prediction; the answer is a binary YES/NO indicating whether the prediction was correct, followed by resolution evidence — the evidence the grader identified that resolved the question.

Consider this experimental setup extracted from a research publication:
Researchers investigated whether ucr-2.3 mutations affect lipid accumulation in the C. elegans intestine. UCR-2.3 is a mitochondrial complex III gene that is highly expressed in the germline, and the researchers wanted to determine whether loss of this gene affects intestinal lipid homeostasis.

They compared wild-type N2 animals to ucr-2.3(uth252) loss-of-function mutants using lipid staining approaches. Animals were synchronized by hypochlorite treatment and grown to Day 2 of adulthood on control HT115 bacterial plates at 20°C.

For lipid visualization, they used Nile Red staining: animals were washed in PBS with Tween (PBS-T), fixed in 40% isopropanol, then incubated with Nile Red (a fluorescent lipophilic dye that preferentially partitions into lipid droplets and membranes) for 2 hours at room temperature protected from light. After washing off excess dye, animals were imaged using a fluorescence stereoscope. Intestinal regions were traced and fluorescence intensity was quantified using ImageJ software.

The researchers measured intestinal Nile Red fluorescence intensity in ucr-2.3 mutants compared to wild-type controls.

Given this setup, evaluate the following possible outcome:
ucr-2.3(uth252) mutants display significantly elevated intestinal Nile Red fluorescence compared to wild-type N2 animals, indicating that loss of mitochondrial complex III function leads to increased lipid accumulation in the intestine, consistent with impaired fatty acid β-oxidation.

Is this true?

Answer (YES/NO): YES